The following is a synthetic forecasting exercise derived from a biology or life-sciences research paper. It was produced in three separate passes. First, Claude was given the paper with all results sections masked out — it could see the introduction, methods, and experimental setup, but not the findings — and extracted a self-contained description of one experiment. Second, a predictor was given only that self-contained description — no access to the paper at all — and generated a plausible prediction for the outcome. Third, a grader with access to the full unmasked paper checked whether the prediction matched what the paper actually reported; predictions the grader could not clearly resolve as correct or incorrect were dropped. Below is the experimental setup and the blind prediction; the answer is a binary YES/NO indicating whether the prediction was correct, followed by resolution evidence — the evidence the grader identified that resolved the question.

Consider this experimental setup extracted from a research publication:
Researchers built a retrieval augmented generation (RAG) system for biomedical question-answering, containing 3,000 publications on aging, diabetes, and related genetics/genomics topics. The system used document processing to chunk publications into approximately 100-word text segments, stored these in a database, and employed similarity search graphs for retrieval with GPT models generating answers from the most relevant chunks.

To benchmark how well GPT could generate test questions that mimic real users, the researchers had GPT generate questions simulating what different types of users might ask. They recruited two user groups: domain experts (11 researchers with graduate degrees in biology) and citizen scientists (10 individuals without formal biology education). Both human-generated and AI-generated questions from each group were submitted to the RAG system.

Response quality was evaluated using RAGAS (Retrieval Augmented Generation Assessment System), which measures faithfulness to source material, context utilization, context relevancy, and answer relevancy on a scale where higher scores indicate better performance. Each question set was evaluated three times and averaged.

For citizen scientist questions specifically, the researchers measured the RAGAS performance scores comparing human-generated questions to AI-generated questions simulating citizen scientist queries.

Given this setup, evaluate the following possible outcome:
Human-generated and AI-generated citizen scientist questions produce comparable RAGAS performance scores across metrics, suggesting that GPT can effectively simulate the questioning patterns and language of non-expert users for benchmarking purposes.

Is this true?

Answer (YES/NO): YES